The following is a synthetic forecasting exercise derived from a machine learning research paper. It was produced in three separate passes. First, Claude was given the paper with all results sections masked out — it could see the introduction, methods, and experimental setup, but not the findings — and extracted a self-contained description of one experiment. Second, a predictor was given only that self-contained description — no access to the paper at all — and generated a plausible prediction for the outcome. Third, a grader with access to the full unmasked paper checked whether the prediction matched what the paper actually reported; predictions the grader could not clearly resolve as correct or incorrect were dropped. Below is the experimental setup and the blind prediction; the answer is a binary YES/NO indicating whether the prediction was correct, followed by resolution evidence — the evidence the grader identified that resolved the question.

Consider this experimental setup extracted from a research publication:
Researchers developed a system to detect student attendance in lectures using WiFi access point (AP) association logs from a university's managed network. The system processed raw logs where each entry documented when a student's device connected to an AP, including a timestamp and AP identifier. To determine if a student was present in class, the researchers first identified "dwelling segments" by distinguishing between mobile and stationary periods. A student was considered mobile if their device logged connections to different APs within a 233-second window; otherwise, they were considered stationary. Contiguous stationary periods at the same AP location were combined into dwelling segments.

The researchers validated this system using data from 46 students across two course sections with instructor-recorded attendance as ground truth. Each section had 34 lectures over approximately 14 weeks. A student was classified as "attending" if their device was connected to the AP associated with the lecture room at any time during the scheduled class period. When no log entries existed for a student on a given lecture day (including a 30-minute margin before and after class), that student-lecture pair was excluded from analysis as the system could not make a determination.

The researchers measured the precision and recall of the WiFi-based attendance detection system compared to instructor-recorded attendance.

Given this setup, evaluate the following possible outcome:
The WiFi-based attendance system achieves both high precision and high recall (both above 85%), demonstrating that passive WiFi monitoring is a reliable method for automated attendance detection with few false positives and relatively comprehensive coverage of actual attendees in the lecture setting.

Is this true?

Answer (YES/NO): NO